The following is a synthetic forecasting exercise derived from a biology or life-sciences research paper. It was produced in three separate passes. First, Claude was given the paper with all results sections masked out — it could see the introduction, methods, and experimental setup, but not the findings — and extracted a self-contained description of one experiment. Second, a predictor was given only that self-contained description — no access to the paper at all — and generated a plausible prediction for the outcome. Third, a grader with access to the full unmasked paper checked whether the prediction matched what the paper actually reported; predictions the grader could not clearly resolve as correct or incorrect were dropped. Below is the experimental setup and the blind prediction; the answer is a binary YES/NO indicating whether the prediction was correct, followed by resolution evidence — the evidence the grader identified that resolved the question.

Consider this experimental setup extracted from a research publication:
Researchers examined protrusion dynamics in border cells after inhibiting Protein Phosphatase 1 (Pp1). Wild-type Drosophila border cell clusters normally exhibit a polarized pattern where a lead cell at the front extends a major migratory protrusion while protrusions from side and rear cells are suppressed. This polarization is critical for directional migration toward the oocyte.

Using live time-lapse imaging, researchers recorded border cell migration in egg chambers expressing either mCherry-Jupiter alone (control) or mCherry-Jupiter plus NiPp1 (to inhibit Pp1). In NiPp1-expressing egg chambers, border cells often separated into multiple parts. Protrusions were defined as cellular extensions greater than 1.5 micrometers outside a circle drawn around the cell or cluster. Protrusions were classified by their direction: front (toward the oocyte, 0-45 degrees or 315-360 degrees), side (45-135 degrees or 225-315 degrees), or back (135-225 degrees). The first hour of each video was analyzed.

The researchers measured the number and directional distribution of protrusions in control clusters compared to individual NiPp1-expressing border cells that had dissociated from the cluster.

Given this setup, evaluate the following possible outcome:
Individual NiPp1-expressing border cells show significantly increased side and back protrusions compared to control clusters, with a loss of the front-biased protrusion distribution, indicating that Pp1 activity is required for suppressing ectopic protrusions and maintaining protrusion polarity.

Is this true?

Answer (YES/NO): NO